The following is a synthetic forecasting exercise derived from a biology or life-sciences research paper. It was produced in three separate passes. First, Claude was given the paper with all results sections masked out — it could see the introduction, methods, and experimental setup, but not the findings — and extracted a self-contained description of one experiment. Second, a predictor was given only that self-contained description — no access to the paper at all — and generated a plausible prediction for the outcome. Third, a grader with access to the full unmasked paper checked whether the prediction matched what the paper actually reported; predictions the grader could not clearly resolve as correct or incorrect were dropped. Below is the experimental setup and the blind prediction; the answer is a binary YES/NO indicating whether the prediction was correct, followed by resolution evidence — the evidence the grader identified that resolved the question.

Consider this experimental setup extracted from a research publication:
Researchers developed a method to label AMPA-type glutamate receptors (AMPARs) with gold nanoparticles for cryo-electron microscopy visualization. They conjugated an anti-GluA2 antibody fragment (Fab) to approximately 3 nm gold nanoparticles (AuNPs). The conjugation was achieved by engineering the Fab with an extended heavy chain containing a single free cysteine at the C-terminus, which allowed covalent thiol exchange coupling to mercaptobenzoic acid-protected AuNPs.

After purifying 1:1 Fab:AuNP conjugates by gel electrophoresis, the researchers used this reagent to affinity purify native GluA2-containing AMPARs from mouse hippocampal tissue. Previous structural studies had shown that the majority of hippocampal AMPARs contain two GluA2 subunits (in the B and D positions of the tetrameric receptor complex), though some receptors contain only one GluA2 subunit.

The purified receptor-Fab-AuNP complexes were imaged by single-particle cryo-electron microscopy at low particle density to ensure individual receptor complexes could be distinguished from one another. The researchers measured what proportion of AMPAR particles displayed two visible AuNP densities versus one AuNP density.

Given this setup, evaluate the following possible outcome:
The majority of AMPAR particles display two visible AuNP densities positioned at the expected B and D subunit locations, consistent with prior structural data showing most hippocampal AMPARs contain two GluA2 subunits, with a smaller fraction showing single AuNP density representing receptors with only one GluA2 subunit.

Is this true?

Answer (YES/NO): YES